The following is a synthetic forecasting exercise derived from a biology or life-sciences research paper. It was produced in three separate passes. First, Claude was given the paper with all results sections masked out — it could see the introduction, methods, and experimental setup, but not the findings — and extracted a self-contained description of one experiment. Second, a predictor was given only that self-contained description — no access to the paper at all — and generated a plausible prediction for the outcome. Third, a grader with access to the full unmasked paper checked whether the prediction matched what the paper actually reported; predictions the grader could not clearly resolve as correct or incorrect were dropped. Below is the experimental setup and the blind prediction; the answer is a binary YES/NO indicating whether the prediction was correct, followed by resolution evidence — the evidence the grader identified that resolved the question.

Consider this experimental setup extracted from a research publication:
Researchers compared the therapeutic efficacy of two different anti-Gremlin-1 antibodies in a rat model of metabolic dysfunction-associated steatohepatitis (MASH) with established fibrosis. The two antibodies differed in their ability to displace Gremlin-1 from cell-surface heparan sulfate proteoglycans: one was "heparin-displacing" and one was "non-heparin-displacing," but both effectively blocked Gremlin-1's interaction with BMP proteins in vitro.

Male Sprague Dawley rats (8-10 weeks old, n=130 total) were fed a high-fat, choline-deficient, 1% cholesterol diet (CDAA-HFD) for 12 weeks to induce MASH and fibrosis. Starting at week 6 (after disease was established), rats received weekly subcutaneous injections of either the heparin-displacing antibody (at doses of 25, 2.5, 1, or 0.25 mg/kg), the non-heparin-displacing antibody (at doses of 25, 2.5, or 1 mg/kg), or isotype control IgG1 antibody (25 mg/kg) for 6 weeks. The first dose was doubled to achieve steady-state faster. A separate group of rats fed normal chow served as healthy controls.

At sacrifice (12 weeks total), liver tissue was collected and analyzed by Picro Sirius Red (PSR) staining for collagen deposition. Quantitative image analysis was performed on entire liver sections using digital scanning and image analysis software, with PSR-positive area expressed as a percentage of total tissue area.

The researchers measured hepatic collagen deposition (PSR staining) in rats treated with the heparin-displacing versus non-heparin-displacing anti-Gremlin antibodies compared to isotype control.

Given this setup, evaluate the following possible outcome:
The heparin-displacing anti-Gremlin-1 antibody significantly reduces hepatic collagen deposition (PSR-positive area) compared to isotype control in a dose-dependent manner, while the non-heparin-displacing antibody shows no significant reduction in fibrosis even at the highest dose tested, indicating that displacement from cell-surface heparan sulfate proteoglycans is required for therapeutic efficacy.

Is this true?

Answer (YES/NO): NO